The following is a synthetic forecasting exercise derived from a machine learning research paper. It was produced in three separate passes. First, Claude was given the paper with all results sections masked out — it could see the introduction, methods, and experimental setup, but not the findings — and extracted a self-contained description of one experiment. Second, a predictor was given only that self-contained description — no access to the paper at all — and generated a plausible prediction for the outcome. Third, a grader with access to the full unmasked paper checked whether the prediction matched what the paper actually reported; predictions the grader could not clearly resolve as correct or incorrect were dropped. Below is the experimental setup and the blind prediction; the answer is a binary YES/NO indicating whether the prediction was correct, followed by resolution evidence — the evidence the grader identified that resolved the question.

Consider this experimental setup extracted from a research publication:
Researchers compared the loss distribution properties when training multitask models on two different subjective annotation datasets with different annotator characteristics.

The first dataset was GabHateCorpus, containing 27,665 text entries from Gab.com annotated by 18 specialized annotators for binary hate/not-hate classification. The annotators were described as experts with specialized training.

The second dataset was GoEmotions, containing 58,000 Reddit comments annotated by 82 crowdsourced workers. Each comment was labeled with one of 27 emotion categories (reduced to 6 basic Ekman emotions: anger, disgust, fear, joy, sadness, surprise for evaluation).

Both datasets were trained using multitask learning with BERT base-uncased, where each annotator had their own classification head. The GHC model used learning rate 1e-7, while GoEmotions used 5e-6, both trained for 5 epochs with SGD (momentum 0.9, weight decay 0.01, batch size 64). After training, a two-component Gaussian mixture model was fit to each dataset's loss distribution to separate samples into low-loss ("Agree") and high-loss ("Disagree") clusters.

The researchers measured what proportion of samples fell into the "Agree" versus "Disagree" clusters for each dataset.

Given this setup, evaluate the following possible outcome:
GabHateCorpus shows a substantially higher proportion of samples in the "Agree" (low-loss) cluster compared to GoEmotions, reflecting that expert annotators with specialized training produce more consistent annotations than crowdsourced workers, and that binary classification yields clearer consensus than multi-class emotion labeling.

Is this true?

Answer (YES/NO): NO